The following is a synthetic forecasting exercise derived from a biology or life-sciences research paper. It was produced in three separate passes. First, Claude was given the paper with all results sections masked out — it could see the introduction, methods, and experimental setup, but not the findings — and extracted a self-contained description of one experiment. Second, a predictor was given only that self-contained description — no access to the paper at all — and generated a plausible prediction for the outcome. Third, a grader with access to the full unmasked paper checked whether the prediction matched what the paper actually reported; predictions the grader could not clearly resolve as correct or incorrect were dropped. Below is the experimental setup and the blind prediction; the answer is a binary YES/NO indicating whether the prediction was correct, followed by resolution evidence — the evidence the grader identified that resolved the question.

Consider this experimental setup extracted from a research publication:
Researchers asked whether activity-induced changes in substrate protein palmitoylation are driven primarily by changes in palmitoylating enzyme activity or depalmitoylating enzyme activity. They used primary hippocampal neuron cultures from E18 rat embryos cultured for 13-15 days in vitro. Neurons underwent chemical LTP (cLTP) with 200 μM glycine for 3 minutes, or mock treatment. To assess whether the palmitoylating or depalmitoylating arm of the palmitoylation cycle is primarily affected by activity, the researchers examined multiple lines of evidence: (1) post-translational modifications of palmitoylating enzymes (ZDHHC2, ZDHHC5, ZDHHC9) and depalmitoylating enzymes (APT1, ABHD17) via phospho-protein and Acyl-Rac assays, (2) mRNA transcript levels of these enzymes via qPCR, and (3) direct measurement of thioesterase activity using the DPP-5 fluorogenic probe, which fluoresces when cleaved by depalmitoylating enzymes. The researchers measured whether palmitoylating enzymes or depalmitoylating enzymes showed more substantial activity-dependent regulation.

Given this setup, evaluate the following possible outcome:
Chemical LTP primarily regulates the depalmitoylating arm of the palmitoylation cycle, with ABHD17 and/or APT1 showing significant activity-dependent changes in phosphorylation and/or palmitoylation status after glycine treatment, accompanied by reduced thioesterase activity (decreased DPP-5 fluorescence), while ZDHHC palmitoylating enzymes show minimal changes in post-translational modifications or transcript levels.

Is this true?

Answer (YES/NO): NO